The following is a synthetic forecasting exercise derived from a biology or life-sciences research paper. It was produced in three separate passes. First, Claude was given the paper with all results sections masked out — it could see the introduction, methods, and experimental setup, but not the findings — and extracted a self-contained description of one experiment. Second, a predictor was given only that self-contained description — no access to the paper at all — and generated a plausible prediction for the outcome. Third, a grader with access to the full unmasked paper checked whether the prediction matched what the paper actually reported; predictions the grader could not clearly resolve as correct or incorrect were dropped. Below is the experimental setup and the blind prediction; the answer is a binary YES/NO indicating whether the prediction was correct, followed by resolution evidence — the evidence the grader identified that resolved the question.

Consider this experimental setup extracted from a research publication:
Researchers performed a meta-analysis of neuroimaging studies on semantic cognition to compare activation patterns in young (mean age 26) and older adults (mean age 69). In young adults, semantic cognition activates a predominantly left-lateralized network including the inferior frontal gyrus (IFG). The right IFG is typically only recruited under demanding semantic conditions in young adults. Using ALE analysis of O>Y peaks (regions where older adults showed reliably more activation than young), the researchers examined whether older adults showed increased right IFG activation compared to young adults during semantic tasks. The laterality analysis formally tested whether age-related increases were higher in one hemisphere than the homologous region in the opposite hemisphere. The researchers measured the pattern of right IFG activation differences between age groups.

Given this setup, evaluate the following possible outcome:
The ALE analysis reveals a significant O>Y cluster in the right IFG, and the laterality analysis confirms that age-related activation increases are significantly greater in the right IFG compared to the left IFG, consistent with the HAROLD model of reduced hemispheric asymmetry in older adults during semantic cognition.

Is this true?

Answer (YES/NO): YES